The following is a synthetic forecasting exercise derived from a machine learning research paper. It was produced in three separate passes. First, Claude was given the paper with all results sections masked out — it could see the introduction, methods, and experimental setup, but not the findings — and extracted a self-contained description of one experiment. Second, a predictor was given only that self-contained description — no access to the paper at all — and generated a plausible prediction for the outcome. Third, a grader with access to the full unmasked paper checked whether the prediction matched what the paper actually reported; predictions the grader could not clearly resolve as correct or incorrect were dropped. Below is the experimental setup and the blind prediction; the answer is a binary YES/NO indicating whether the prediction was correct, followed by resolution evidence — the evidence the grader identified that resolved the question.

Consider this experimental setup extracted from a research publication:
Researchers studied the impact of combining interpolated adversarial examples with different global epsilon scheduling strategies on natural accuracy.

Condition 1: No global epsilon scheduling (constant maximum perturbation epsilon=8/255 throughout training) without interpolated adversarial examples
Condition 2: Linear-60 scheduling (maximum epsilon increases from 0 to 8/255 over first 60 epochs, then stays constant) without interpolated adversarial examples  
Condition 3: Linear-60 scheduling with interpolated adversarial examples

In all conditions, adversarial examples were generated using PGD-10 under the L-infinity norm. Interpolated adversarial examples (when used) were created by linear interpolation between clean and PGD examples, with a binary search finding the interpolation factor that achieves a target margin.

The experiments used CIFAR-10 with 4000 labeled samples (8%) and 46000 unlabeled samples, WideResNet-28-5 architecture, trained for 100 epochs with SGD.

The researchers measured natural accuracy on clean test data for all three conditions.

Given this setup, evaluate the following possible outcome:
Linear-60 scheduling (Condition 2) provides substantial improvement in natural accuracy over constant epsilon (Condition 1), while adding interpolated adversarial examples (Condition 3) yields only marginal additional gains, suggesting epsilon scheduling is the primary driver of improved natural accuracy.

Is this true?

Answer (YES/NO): NO